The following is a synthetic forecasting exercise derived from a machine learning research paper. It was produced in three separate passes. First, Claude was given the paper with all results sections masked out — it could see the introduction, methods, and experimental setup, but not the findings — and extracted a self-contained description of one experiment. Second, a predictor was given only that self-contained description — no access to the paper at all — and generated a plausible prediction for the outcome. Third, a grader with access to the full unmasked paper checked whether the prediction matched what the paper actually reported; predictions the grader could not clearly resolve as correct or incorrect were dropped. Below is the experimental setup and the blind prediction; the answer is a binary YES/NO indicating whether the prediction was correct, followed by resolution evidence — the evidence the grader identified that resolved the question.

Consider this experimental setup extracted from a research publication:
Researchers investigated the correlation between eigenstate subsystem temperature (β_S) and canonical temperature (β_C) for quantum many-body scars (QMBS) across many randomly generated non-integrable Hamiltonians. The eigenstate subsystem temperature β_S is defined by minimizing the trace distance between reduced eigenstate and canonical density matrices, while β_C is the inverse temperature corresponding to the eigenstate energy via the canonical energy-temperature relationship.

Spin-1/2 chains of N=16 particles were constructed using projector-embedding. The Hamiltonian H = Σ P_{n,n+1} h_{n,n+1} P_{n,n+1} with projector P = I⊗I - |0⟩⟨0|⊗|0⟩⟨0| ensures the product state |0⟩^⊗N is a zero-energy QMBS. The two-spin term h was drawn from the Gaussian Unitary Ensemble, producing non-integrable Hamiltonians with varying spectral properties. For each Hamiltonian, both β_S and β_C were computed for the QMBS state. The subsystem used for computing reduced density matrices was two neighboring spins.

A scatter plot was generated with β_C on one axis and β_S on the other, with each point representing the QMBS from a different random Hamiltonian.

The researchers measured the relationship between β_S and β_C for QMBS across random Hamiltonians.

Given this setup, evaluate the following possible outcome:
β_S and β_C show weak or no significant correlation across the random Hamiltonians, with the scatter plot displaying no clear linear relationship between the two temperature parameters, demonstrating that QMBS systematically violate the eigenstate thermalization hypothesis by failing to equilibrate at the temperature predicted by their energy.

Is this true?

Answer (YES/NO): NO